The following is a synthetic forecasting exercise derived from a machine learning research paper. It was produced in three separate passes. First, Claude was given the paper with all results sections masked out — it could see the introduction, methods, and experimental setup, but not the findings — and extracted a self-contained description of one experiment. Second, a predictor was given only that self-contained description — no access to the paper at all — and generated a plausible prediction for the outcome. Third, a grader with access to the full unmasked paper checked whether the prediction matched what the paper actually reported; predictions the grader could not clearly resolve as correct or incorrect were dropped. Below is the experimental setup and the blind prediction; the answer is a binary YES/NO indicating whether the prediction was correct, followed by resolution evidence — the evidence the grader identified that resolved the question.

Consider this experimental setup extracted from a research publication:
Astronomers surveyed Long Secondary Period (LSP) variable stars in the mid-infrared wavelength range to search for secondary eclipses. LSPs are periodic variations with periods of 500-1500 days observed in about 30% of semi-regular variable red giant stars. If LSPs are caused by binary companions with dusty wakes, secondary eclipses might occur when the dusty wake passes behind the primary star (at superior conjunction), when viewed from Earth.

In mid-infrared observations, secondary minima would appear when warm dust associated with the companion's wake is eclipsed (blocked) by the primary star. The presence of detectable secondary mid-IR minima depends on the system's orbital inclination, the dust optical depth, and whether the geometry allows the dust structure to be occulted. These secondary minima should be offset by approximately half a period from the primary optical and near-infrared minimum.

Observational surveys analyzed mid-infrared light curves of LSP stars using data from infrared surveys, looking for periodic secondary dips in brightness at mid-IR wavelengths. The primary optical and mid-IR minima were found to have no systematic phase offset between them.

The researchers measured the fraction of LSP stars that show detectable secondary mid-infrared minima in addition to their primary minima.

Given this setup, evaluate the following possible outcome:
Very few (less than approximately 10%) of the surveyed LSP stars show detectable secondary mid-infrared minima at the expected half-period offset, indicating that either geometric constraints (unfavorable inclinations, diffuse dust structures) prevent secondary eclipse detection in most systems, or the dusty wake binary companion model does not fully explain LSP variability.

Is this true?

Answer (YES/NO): NO